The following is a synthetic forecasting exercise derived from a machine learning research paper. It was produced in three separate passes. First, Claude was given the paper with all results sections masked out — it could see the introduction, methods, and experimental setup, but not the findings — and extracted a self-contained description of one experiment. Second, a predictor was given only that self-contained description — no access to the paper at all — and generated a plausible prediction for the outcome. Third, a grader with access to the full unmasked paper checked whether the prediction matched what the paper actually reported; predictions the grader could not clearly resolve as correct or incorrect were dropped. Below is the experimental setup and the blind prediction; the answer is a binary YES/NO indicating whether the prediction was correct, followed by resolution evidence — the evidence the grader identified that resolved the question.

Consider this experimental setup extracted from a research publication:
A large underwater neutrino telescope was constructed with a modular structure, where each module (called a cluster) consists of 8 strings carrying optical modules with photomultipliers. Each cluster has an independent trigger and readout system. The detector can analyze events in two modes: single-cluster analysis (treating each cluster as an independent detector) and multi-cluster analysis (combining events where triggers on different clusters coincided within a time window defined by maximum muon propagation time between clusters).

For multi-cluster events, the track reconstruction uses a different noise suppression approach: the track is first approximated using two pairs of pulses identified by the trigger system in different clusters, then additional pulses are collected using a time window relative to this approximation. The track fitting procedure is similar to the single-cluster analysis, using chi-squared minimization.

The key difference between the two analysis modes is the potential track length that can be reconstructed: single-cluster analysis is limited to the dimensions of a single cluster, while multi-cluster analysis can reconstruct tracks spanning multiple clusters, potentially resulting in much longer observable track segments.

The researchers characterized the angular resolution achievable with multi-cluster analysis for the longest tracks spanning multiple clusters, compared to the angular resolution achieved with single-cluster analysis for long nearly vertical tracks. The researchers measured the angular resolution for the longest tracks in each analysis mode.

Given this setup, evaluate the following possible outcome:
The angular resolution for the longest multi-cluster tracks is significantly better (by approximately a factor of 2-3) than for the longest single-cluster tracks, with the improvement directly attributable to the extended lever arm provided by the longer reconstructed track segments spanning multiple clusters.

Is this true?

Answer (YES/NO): YES